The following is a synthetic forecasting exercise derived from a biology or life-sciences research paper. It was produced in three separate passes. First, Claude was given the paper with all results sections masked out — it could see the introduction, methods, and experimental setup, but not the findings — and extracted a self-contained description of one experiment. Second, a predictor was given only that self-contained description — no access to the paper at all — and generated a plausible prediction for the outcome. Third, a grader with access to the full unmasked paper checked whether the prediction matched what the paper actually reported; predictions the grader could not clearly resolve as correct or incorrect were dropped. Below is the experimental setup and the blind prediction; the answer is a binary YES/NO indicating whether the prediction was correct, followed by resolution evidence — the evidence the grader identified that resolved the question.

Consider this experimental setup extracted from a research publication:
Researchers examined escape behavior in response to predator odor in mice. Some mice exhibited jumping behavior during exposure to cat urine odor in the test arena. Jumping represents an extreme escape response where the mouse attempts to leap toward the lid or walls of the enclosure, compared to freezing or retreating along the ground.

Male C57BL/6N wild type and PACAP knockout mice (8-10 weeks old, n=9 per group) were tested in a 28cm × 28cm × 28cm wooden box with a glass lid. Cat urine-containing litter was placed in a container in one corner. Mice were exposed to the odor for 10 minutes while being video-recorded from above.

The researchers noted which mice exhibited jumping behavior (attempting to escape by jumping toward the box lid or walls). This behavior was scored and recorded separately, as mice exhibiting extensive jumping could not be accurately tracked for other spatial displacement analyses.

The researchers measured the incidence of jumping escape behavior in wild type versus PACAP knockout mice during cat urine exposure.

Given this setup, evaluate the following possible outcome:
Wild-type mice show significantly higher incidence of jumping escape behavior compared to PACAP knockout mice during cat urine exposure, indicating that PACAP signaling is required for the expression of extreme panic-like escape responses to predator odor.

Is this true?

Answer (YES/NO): NO